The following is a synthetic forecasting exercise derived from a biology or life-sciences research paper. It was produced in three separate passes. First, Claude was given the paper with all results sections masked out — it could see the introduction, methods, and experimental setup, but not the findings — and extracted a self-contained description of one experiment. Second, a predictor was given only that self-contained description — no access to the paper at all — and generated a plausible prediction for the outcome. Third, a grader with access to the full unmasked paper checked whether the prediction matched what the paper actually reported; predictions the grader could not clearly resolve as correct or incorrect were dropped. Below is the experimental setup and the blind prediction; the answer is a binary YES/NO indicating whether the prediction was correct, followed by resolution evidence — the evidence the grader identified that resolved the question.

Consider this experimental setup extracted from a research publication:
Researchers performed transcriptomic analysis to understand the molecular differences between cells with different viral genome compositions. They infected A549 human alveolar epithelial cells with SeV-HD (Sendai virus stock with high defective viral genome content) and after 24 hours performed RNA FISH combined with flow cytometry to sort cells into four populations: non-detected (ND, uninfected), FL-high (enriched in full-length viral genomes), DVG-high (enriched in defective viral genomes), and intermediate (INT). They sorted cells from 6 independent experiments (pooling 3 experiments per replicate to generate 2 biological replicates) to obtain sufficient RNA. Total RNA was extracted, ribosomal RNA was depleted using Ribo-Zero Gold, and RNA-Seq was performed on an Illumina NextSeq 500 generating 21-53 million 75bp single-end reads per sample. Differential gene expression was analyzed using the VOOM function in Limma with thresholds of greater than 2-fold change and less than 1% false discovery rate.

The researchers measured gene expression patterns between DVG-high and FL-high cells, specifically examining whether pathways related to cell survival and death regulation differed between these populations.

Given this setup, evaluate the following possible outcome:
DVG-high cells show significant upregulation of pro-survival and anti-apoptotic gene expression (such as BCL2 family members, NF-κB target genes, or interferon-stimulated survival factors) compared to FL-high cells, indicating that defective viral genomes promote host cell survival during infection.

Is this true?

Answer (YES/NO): YES